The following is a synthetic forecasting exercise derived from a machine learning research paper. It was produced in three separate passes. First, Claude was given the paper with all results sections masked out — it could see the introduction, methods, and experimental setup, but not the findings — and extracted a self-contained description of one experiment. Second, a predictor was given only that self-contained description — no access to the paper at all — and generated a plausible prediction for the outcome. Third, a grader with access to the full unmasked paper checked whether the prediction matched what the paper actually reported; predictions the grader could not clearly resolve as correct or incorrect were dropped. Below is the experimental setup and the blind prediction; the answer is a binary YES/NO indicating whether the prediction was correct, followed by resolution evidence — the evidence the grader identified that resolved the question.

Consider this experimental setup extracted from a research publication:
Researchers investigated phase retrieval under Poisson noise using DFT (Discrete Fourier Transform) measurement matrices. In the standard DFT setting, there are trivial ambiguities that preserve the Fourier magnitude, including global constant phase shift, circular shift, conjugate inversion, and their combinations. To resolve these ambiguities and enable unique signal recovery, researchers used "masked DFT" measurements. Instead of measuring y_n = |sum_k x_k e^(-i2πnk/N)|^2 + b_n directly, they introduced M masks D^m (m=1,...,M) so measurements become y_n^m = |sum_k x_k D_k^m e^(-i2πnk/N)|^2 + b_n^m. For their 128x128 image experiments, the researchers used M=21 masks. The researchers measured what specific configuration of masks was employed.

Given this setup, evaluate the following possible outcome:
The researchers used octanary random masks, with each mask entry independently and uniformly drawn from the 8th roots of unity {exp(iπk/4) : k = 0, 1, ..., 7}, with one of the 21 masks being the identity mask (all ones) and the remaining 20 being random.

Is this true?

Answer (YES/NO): NO